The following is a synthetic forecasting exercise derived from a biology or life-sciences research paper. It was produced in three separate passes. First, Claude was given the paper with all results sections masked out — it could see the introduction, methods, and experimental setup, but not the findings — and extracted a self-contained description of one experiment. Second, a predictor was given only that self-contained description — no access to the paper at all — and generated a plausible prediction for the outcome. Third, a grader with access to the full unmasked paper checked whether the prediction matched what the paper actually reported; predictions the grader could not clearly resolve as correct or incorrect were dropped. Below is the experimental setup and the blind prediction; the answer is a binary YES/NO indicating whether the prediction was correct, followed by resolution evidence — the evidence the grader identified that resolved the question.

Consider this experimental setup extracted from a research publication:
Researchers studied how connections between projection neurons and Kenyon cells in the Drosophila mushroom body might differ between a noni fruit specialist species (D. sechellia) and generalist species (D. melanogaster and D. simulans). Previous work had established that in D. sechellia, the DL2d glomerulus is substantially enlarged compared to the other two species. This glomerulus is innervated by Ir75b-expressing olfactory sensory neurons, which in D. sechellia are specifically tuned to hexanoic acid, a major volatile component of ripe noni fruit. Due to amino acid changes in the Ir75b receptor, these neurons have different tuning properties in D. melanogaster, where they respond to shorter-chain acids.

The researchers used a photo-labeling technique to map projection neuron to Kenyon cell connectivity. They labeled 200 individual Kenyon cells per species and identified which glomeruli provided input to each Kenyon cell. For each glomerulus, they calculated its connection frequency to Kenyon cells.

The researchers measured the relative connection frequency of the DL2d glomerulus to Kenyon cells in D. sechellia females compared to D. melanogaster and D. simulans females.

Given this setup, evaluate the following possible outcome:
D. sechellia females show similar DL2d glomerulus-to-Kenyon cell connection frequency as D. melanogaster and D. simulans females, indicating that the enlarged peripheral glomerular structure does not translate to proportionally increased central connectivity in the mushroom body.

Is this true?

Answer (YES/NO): NO